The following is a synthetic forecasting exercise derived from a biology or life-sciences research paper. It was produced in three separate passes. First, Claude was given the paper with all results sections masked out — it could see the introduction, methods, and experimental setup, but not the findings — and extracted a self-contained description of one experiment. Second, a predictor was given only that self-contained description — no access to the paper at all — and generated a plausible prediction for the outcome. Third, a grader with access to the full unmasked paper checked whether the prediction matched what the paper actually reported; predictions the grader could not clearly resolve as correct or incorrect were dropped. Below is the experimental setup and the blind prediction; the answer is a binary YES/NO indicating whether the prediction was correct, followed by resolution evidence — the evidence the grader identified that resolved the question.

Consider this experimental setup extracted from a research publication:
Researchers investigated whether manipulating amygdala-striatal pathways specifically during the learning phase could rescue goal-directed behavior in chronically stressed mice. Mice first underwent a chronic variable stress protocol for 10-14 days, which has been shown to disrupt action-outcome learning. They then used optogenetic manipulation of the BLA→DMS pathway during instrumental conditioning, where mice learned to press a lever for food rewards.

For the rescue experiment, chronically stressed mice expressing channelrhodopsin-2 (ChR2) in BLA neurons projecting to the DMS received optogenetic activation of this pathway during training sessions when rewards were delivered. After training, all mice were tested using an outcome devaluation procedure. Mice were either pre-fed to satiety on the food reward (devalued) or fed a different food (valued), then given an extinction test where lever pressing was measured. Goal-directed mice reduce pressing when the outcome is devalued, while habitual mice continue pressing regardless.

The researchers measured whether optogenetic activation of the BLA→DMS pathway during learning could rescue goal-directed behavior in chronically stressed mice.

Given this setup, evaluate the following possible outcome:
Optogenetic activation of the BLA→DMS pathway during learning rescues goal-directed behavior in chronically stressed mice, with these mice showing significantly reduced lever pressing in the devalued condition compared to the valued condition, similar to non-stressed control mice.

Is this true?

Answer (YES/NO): YES